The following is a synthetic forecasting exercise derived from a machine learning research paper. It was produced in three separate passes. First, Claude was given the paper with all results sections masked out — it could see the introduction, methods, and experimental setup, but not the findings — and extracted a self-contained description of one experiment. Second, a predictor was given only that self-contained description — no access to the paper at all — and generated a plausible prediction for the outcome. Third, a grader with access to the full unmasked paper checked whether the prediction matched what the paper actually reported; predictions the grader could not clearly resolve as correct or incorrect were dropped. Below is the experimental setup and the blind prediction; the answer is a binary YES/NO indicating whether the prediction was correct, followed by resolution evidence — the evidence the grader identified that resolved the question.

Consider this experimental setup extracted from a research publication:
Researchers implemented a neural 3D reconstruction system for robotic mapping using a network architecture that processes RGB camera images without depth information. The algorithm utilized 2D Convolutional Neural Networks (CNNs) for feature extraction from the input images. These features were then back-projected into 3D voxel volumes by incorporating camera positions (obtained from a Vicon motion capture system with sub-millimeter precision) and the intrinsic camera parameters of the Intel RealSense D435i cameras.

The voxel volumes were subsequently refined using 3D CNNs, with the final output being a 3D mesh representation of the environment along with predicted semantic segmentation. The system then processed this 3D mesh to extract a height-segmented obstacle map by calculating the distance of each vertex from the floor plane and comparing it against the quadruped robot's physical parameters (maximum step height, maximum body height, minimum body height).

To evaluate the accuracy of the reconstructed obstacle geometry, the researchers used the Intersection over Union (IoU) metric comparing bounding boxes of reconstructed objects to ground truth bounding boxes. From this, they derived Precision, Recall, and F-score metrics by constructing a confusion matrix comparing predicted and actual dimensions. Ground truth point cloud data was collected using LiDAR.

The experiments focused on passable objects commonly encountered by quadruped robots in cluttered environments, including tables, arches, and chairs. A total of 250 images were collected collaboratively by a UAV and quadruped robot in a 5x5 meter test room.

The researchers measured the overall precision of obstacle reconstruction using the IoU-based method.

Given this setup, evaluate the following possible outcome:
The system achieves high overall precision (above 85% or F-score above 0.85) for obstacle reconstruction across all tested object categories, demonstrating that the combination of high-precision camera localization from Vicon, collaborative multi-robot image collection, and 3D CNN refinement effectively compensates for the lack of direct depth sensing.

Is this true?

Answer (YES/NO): NO